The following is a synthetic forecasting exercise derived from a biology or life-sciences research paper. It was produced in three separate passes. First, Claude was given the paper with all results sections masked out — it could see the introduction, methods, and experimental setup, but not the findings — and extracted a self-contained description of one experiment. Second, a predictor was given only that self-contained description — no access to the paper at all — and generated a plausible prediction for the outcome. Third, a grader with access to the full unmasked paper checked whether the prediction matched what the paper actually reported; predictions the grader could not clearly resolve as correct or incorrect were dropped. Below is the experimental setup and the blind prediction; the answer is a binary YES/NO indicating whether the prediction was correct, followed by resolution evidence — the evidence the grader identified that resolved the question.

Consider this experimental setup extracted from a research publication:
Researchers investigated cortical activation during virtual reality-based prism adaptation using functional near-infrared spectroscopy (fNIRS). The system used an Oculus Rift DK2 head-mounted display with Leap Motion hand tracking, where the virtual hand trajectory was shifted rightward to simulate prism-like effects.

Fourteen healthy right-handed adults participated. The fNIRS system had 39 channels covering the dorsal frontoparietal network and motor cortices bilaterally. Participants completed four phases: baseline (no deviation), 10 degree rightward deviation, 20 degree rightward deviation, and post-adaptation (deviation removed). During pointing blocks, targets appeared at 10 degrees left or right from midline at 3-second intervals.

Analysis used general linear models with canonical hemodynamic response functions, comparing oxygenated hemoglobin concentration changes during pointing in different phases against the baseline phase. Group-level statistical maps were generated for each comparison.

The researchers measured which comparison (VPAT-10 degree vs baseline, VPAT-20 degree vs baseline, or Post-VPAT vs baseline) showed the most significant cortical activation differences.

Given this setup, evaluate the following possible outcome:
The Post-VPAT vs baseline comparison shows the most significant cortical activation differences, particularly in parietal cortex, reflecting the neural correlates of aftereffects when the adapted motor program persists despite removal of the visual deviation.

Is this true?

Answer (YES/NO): NO